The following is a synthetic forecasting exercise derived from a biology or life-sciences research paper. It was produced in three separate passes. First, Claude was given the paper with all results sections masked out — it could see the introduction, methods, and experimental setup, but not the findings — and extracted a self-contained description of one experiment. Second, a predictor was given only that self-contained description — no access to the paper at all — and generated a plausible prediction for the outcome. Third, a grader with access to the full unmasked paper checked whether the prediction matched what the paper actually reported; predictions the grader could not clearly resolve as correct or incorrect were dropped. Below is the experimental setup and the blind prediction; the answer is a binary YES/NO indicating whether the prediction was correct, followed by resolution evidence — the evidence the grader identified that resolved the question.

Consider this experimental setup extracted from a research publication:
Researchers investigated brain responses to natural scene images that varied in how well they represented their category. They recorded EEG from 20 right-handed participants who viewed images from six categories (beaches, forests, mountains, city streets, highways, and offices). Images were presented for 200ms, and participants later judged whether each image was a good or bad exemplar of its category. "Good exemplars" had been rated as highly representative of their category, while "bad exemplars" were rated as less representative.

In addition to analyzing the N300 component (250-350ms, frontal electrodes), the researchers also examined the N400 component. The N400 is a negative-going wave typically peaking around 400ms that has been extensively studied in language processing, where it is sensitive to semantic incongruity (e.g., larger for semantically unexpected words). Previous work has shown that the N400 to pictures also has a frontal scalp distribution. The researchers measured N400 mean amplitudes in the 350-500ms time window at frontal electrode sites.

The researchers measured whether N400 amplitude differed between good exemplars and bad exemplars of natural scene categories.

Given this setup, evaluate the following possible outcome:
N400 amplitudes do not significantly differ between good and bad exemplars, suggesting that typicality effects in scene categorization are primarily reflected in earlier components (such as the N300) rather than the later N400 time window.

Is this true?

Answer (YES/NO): NO